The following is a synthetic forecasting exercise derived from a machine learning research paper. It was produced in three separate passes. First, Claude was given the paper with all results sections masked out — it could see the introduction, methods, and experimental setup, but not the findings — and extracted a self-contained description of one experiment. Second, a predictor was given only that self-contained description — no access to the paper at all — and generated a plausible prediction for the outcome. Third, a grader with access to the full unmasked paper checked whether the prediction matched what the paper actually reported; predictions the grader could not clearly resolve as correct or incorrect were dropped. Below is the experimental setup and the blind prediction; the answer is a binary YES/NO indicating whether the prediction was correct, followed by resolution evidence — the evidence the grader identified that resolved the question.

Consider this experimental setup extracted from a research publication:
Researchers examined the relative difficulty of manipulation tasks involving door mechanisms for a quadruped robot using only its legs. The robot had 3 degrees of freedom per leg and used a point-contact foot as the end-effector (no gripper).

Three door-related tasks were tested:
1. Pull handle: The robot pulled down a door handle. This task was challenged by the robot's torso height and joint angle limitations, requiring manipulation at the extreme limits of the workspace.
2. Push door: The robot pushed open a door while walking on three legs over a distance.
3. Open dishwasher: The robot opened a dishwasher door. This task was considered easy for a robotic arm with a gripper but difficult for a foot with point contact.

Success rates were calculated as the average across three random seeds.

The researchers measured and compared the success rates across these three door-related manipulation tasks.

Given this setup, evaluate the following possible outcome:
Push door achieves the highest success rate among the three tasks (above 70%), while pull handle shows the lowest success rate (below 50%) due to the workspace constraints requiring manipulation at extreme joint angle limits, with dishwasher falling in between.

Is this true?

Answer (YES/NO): NO